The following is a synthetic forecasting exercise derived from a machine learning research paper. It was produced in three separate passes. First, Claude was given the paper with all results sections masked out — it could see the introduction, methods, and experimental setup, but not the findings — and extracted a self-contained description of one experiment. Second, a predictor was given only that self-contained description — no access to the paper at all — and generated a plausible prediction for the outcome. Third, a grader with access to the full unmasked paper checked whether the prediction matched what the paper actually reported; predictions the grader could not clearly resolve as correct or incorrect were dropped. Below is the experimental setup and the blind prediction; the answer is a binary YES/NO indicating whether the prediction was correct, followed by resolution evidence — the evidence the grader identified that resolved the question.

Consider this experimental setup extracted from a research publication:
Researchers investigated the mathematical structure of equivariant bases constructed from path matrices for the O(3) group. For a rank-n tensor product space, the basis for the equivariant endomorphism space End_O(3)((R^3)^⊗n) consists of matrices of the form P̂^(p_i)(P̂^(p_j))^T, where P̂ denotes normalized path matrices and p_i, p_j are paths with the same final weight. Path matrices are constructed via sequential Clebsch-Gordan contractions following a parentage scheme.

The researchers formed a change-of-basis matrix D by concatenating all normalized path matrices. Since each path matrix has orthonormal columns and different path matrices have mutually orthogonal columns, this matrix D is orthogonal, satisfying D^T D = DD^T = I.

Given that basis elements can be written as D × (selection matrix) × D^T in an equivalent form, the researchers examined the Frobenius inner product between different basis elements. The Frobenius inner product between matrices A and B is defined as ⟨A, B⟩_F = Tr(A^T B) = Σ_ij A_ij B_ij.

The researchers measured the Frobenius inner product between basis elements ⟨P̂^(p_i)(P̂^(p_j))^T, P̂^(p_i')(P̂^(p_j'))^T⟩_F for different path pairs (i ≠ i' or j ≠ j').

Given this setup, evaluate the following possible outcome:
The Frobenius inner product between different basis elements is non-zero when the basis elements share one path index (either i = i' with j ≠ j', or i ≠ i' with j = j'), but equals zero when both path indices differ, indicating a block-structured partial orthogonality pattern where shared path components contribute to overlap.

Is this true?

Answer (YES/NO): NO